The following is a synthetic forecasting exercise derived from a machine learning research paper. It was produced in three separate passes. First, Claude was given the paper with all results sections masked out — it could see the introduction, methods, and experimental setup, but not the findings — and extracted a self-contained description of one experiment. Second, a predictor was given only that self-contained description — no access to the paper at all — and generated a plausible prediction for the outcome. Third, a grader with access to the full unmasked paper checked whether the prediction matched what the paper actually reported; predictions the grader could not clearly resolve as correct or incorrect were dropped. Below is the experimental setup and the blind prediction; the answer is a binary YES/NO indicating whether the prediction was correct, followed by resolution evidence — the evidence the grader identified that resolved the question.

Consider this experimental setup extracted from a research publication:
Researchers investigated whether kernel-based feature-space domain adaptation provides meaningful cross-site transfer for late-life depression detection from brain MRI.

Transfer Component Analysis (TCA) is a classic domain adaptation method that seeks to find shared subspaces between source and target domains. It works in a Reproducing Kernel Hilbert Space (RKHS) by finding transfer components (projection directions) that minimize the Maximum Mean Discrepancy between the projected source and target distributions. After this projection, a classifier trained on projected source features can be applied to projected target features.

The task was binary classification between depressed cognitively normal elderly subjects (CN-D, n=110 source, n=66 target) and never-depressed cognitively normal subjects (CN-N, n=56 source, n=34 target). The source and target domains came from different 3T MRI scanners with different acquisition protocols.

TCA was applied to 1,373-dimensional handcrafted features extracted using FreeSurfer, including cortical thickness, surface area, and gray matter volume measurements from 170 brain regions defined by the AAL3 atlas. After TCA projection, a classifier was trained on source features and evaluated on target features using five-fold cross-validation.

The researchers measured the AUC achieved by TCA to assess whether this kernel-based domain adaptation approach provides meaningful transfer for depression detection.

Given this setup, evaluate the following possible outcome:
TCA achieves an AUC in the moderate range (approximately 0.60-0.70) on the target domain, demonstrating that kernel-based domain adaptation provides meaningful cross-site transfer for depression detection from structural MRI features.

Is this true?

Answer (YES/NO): NO